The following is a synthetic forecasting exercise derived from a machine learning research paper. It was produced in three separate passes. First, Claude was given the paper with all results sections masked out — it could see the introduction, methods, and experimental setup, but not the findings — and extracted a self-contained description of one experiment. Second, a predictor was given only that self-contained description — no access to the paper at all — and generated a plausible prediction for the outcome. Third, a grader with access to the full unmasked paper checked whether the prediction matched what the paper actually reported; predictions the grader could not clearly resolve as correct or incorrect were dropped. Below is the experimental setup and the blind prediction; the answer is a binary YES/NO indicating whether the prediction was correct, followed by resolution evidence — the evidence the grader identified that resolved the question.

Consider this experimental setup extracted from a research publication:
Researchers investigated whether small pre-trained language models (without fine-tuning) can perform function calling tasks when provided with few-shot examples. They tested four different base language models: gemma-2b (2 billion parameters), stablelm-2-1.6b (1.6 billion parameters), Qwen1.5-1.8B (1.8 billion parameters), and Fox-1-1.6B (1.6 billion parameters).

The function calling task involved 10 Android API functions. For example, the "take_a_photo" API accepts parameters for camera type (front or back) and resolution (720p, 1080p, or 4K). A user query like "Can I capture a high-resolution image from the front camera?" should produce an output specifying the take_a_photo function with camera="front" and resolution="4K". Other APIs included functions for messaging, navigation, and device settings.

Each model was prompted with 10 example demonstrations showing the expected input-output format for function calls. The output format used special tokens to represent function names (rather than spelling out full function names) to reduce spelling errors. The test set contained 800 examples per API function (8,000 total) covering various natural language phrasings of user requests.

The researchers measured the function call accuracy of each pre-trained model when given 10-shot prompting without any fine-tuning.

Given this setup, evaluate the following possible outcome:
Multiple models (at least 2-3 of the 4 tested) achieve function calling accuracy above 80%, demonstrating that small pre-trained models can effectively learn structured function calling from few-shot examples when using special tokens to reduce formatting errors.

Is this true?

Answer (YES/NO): NO